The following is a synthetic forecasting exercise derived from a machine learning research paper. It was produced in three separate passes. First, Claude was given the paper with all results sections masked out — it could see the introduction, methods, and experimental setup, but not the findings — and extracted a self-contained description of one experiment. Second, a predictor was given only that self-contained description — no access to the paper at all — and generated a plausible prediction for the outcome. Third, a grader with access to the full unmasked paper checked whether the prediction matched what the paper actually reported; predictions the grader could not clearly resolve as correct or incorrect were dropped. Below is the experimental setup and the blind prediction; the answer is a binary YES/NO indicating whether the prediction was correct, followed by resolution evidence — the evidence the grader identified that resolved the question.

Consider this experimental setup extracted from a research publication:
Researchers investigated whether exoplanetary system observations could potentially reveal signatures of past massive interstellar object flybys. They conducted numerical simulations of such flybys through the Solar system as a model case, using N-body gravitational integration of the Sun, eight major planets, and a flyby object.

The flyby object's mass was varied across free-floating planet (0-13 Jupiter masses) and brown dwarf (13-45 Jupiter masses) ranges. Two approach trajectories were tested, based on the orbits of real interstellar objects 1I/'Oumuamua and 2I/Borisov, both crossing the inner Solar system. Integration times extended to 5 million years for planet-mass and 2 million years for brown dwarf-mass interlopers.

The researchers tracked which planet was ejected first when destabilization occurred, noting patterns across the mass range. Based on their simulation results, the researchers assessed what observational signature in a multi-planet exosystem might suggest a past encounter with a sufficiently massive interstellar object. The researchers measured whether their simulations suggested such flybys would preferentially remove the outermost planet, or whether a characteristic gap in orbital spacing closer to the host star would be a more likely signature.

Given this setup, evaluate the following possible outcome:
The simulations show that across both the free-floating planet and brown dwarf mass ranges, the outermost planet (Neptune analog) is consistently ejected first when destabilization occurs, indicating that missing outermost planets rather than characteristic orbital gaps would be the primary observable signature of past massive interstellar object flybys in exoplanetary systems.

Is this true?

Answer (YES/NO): NO